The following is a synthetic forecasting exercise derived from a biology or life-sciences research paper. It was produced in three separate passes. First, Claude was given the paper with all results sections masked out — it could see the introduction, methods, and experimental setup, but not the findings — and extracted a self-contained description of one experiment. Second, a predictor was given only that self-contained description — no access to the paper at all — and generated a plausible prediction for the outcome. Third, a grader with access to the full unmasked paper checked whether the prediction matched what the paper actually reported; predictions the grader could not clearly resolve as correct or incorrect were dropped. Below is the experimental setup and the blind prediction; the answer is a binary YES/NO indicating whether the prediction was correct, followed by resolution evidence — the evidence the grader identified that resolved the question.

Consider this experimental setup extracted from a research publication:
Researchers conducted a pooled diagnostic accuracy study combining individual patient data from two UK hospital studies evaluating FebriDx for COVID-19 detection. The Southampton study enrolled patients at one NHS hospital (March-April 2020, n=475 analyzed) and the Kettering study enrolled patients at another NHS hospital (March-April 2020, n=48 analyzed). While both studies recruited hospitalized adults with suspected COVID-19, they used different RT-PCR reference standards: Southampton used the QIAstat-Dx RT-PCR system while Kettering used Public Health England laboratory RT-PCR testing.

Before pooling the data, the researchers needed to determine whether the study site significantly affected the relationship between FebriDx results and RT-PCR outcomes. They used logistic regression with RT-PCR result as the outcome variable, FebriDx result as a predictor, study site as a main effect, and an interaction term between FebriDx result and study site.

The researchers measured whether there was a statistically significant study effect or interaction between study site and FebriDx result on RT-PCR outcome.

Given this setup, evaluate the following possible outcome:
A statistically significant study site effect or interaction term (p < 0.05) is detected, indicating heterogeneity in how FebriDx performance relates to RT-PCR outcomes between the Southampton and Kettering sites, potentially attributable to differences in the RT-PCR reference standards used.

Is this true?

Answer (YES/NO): NO